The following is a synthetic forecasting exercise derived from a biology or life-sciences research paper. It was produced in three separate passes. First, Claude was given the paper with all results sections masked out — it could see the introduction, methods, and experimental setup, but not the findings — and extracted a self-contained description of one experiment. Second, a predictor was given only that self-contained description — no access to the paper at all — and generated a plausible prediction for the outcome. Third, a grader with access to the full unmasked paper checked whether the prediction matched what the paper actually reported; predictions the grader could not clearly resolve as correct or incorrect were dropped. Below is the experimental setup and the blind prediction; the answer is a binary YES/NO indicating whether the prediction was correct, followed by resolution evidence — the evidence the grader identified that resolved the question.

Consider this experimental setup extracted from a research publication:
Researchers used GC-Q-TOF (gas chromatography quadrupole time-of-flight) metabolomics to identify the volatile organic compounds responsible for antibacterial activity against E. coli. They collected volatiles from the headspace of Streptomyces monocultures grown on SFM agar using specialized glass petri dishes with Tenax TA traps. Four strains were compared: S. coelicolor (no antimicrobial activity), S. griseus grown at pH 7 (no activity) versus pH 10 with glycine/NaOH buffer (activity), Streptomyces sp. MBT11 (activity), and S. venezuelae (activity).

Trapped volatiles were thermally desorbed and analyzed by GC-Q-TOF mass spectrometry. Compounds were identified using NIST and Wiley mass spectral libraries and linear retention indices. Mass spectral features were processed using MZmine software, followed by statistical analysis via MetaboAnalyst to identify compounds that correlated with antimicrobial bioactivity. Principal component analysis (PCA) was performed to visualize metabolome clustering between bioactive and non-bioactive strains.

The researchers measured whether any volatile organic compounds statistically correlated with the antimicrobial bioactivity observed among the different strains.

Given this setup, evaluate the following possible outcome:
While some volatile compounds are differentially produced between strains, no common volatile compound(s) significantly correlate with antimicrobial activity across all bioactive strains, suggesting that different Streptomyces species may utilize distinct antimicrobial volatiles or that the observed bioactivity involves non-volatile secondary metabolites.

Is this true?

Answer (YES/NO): NO